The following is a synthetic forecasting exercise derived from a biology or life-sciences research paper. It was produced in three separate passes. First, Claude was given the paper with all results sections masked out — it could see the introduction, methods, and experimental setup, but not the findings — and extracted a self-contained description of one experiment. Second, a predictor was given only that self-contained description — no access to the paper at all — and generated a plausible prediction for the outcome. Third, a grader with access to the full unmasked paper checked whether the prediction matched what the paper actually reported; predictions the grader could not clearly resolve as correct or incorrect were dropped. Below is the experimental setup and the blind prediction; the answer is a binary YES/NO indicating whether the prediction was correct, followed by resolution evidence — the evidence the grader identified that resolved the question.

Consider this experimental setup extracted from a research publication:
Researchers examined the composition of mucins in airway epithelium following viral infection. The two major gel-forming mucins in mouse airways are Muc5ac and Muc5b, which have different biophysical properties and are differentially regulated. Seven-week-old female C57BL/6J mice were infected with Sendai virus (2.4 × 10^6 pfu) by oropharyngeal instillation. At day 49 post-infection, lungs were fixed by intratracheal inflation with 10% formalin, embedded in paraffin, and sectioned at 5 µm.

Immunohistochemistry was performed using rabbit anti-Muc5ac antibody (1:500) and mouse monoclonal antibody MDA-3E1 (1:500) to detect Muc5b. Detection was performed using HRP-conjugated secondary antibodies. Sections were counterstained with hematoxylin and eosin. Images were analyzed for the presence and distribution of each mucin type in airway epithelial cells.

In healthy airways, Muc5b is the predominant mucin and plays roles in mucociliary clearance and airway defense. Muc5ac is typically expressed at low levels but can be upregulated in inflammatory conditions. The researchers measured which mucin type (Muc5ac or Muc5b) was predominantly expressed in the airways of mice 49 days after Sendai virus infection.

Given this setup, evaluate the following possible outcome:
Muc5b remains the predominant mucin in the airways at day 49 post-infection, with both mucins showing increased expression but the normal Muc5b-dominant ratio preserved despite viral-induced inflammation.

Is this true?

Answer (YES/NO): NO